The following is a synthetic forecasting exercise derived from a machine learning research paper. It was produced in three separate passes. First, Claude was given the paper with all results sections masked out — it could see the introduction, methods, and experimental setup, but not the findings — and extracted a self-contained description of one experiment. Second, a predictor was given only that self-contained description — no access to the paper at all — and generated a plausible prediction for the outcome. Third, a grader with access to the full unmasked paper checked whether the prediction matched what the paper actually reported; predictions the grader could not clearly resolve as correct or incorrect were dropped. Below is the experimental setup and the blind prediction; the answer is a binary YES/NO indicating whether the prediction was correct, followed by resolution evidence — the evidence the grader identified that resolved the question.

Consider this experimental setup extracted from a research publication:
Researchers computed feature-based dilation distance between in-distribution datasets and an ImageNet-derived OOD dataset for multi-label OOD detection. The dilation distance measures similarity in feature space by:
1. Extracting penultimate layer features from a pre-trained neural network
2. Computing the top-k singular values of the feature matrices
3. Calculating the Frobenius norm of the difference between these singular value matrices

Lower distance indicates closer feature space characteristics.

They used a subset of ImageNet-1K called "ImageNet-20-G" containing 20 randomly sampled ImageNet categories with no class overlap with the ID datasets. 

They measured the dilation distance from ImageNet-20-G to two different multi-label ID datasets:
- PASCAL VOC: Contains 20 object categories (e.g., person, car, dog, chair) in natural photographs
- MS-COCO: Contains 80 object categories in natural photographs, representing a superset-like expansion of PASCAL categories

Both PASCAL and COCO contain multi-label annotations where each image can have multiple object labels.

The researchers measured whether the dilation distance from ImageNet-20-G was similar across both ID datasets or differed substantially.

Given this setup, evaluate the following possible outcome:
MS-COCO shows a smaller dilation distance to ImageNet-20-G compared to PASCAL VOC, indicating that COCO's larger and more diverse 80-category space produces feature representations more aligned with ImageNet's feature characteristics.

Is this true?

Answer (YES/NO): YES